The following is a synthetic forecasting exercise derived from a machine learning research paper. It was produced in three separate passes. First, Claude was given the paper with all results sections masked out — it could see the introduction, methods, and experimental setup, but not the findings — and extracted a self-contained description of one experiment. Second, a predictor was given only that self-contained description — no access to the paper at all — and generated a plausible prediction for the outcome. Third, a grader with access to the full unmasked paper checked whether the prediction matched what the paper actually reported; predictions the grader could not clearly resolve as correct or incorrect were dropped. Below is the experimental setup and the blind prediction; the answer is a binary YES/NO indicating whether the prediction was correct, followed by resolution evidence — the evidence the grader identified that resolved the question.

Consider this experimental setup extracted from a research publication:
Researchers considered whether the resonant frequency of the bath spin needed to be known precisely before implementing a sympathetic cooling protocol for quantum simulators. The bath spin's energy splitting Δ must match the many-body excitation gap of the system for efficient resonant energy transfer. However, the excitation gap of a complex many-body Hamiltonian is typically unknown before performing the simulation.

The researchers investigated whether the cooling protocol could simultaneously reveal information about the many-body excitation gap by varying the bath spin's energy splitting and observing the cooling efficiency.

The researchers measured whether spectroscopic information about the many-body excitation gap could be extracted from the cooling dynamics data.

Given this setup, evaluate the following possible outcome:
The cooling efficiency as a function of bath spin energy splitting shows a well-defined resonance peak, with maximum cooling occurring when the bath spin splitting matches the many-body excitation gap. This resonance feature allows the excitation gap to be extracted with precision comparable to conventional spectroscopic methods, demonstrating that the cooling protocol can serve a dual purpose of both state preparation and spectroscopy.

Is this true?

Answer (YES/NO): YES